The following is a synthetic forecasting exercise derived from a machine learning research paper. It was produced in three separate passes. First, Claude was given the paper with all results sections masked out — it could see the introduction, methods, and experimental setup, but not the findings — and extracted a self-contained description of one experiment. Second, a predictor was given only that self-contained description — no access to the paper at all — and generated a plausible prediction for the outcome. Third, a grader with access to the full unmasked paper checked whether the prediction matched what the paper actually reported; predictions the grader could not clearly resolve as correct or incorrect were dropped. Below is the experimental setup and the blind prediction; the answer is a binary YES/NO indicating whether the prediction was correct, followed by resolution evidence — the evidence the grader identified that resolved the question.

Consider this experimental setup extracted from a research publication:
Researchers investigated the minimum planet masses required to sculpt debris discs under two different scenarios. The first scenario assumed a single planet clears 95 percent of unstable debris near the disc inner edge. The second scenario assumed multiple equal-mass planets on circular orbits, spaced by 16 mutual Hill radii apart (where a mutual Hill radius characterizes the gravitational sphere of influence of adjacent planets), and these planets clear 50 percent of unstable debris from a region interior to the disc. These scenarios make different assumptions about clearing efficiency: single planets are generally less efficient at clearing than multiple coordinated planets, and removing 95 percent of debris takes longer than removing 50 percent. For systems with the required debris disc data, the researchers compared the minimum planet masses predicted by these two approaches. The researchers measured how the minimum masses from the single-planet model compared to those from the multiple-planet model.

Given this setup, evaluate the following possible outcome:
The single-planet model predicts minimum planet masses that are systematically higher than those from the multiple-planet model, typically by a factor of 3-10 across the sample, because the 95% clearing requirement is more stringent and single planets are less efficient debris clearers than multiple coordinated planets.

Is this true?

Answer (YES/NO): NO